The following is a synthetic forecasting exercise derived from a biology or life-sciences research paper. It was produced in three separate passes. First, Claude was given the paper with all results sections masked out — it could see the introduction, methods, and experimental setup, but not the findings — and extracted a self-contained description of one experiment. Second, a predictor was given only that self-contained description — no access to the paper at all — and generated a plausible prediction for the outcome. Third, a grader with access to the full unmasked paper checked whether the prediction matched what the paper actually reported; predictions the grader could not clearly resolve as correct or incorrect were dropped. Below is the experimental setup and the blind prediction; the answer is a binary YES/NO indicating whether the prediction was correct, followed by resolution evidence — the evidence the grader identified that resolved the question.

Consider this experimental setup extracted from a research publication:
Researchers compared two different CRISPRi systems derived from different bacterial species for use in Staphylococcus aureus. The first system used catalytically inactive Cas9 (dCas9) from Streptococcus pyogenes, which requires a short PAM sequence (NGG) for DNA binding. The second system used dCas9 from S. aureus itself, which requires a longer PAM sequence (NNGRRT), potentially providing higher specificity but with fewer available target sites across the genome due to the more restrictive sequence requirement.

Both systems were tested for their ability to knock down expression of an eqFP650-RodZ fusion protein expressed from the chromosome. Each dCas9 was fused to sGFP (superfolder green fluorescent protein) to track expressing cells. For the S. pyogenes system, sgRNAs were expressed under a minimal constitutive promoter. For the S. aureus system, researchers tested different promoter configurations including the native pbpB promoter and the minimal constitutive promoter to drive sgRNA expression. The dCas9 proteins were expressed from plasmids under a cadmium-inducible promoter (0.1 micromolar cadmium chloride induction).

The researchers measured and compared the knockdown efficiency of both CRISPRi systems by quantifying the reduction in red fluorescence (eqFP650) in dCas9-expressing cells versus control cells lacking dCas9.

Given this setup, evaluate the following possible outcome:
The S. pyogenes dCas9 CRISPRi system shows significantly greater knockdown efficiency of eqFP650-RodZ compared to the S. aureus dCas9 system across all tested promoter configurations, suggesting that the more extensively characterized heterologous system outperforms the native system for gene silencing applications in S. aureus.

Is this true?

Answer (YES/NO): NO